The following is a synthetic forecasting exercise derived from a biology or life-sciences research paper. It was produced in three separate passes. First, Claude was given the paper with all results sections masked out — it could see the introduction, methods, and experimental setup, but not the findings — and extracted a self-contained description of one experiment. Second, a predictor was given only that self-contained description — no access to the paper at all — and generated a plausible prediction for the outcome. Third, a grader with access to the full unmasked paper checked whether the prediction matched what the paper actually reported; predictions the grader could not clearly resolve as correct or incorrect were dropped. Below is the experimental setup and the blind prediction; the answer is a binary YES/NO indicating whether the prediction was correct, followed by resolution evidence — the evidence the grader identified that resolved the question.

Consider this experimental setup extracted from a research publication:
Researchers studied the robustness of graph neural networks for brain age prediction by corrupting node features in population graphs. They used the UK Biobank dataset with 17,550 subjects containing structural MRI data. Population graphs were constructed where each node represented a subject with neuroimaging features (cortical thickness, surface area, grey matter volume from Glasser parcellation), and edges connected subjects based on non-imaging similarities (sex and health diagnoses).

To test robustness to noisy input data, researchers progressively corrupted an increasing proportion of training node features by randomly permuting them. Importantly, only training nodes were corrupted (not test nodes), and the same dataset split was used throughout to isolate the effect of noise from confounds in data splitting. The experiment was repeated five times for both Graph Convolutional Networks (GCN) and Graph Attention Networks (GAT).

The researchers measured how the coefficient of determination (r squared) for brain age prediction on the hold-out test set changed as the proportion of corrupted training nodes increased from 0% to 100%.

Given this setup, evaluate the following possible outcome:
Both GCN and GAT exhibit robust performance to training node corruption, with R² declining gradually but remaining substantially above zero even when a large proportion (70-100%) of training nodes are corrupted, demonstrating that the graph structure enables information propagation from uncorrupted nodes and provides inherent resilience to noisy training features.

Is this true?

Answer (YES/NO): NO